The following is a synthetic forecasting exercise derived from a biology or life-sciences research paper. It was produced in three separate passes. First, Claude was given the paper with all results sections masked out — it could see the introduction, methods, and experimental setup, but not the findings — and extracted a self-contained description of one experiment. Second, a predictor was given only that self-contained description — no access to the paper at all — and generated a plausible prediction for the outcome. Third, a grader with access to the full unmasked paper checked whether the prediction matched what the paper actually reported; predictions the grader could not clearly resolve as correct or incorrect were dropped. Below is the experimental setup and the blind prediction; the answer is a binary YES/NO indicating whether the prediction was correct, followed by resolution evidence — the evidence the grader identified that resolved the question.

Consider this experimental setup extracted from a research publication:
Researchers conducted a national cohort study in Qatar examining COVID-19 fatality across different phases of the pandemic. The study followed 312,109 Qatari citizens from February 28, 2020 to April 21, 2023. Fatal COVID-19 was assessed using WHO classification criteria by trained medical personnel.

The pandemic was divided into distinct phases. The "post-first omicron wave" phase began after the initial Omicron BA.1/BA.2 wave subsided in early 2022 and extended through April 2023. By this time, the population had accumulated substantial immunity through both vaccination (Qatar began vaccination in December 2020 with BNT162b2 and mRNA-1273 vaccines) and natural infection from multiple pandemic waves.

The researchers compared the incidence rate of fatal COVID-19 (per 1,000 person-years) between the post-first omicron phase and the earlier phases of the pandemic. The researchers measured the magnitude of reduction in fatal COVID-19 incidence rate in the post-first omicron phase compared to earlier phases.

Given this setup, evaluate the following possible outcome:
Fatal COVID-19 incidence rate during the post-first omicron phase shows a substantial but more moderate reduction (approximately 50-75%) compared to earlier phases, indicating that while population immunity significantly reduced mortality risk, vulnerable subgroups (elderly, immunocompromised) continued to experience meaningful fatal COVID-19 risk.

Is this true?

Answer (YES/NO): NO